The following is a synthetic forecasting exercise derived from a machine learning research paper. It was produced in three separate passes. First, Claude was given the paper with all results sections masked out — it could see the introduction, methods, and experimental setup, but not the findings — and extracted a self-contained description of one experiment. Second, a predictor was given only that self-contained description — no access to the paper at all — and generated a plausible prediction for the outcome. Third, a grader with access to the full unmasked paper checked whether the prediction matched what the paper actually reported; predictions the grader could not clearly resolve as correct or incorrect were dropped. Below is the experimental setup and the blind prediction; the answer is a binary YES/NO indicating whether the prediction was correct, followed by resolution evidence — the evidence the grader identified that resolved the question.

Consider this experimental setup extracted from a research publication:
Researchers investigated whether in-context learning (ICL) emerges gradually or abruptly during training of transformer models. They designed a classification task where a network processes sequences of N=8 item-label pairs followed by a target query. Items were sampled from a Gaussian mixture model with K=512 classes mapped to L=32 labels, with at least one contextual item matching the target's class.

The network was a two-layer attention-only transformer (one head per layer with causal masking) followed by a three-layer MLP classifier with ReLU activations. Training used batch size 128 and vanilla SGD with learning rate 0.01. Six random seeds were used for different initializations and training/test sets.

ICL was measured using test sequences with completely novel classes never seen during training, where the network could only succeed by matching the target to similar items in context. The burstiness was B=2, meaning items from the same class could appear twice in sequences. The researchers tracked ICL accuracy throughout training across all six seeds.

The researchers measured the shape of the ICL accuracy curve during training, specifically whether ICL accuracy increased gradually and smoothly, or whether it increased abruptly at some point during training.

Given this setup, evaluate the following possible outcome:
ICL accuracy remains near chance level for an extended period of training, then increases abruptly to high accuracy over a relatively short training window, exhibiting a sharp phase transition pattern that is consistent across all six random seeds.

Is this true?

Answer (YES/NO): YES